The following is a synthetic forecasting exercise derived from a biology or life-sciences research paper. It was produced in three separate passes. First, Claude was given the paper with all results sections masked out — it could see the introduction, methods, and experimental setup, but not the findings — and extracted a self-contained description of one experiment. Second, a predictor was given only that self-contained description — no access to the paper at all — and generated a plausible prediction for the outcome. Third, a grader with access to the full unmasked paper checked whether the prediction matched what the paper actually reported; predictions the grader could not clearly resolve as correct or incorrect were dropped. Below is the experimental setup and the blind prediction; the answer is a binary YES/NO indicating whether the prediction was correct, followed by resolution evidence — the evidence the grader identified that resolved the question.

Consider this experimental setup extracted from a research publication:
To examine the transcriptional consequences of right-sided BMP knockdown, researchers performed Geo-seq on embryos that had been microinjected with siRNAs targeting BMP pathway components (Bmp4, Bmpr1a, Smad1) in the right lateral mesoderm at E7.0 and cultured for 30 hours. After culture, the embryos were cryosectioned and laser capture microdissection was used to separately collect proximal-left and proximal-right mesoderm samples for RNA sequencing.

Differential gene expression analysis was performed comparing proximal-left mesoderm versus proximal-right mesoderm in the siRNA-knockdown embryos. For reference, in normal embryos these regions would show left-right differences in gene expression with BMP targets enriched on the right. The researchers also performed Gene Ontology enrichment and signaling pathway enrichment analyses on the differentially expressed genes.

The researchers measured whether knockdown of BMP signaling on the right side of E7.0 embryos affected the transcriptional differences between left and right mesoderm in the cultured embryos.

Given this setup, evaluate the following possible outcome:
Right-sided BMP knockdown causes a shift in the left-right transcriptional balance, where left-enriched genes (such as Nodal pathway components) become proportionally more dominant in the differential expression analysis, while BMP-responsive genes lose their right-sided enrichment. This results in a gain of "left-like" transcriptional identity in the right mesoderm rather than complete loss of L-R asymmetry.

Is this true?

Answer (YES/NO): NO